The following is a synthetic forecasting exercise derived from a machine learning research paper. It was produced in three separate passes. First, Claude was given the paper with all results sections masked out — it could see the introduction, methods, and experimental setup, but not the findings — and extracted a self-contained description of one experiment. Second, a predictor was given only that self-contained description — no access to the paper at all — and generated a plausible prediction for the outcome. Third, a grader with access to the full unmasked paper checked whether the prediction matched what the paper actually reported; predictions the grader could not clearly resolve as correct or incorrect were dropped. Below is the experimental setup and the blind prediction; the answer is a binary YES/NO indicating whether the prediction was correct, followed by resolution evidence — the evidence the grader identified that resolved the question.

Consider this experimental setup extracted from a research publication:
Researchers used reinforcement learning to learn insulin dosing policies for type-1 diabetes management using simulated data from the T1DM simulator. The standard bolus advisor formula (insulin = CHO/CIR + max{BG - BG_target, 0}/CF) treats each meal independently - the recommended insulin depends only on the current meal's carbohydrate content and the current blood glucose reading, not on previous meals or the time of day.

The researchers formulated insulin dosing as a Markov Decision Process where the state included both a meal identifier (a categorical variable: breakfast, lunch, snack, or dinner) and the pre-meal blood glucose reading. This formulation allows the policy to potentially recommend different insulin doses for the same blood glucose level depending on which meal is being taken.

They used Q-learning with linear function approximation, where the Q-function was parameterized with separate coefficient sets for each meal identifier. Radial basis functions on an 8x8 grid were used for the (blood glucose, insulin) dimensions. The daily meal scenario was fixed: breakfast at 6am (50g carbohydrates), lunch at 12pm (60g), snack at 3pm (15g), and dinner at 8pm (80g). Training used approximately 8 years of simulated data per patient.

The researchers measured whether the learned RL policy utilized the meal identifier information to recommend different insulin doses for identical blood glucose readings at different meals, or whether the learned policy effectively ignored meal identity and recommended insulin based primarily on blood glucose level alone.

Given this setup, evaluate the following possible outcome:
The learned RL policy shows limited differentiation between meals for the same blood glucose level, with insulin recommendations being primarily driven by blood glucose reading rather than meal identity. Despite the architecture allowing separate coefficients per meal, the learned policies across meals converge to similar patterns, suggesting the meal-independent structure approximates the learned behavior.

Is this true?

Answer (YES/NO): NO